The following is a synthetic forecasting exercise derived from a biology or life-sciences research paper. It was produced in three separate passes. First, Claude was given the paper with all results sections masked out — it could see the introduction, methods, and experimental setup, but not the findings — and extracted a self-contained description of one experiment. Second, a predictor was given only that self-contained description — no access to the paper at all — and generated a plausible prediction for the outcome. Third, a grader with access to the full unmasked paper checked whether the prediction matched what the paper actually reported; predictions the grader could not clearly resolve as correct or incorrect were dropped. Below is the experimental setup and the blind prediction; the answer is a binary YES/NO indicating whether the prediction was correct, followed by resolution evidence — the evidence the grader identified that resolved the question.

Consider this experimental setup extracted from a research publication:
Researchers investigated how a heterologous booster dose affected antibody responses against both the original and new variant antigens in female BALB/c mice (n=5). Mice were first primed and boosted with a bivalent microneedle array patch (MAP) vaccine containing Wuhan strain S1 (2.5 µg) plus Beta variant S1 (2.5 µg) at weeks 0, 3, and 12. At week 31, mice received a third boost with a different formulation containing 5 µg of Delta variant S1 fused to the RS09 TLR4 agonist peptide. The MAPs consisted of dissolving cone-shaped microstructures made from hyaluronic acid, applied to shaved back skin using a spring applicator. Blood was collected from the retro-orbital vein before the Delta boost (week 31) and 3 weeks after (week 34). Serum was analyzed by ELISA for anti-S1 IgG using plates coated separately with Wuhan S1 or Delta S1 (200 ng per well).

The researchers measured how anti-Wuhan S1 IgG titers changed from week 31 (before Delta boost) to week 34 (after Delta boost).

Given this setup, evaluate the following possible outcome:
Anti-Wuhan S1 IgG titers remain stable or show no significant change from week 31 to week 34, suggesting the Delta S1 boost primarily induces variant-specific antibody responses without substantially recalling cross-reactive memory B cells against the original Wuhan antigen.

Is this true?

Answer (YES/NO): YES